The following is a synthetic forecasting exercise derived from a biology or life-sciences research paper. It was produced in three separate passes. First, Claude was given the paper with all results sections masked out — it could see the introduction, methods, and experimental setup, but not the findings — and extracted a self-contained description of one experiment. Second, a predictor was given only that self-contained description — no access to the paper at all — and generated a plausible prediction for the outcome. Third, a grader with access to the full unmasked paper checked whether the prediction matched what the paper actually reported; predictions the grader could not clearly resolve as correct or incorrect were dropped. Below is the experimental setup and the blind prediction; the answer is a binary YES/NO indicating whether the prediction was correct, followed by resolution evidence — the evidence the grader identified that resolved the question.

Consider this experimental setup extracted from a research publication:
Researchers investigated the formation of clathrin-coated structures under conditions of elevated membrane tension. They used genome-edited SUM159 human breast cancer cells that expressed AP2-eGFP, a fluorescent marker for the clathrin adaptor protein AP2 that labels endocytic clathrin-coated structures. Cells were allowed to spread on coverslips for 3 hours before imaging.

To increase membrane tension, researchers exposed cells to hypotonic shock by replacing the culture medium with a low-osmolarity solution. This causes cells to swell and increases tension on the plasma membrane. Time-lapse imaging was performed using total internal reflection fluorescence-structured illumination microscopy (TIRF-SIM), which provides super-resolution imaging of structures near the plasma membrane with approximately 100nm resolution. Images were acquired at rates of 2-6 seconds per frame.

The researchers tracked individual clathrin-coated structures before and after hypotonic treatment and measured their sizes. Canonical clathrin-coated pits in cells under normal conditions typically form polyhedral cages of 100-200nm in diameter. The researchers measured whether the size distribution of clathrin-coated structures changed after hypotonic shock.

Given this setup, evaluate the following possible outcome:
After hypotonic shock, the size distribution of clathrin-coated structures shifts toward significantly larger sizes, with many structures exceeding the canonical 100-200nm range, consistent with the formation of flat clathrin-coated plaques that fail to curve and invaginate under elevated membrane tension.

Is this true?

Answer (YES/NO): NO